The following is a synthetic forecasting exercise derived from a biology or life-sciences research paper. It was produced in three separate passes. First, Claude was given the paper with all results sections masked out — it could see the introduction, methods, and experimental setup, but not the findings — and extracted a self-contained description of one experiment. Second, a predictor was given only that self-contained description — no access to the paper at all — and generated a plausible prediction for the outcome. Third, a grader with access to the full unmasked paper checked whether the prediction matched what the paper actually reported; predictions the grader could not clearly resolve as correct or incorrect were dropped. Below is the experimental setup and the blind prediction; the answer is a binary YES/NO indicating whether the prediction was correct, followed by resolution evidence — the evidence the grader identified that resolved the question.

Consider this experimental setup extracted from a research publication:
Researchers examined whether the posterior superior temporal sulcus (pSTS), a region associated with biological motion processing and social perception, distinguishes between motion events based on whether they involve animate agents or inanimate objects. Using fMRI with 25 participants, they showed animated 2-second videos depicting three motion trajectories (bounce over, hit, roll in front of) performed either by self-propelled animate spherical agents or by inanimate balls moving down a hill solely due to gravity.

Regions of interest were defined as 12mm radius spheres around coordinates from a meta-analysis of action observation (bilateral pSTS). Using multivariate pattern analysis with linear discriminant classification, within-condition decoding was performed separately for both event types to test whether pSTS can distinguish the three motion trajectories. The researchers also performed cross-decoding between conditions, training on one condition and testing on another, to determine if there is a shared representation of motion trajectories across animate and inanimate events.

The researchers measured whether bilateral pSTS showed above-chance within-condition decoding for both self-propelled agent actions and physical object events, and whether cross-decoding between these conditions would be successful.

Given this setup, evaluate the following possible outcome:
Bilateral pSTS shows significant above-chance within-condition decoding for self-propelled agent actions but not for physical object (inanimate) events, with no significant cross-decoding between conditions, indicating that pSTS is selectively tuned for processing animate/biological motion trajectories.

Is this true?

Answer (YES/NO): NO